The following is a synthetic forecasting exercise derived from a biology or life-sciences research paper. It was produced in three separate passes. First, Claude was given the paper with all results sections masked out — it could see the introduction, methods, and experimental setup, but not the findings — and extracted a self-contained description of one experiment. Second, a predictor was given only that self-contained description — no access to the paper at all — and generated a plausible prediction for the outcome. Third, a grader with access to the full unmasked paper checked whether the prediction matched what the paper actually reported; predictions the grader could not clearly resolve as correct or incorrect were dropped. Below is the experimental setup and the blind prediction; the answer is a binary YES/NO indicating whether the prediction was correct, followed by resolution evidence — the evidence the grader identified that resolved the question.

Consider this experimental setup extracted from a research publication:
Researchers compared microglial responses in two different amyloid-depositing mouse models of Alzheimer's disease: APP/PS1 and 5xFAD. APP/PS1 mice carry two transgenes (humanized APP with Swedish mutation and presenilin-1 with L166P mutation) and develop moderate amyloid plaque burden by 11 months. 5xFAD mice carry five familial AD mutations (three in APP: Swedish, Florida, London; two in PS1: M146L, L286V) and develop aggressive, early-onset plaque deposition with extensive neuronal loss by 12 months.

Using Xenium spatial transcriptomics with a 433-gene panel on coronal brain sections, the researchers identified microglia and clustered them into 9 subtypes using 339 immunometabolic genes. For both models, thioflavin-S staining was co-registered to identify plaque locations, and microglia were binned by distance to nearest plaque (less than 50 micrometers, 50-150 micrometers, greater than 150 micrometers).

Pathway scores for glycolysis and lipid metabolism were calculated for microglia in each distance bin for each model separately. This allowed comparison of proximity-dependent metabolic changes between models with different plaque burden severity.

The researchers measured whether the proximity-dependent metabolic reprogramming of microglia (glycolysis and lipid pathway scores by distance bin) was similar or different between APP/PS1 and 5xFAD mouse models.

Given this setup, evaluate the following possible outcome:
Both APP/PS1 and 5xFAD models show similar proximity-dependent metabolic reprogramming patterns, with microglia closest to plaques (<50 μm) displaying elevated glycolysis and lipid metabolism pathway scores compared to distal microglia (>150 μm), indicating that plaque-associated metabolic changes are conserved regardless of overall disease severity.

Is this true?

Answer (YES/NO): YES